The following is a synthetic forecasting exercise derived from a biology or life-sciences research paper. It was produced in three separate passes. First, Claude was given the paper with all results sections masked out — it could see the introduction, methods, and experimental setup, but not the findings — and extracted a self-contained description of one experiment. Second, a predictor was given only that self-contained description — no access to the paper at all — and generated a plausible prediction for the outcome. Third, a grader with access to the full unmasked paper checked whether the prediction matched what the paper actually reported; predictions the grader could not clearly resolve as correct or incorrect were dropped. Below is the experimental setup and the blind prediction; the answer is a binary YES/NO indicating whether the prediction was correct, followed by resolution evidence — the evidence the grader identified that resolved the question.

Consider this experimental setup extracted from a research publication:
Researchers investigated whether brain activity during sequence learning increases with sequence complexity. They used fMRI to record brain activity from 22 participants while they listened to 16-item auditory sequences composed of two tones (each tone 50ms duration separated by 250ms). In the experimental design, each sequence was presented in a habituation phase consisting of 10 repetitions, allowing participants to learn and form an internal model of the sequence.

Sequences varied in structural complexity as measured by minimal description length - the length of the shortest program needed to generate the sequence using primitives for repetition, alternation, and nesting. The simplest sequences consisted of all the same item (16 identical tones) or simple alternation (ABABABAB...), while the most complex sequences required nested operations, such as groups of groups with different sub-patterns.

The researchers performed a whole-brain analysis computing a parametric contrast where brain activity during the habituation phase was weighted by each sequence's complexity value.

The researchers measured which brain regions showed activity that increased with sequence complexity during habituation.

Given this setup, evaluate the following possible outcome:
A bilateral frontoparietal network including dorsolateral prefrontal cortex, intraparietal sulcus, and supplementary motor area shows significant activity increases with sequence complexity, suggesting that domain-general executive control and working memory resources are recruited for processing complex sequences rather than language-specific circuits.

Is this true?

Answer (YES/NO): NO